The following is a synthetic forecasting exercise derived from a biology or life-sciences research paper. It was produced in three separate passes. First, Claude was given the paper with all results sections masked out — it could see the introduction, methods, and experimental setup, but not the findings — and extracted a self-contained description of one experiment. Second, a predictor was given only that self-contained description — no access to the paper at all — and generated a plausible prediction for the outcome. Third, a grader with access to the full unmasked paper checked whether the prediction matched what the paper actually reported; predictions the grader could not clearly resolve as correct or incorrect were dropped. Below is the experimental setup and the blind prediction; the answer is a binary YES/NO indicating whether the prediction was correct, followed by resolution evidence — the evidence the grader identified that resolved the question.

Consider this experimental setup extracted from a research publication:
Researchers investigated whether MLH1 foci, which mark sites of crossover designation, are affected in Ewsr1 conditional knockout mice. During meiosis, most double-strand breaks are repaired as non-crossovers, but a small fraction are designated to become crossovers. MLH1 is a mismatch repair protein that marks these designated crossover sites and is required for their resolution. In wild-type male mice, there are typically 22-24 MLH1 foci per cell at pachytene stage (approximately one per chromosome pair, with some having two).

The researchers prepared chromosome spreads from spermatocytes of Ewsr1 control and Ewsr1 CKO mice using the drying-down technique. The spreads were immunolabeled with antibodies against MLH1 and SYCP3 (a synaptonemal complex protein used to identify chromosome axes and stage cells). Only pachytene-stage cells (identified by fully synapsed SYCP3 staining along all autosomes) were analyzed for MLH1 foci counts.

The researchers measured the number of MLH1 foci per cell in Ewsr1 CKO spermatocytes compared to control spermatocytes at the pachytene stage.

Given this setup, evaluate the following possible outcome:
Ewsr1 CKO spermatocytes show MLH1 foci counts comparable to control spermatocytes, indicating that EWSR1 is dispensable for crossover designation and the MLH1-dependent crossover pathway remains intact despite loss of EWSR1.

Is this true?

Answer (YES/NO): NO